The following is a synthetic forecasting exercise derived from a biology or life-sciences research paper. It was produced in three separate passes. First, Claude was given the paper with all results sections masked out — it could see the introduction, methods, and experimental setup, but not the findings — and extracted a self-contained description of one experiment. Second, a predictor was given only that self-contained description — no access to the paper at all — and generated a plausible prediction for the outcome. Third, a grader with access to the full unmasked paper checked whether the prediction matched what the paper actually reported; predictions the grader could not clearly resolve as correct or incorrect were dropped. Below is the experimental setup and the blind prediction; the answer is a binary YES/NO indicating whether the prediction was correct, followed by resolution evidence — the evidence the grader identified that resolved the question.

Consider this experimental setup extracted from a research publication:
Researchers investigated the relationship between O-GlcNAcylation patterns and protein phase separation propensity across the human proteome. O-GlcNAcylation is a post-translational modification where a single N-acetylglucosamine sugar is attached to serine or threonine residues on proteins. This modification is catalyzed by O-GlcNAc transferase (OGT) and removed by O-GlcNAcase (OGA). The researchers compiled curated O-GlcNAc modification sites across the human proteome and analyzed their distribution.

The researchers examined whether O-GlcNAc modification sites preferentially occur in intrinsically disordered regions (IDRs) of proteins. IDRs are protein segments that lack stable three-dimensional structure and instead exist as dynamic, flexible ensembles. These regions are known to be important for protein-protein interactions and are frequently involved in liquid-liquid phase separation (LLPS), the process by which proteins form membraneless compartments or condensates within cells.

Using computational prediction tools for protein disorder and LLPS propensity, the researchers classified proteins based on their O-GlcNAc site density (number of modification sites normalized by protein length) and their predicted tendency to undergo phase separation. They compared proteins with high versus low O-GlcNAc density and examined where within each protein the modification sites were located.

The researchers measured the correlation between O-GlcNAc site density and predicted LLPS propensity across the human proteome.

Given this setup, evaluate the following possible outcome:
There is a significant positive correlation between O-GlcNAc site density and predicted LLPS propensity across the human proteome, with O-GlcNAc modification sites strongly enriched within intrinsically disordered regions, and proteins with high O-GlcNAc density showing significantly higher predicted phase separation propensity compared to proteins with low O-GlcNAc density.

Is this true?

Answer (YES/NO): YES